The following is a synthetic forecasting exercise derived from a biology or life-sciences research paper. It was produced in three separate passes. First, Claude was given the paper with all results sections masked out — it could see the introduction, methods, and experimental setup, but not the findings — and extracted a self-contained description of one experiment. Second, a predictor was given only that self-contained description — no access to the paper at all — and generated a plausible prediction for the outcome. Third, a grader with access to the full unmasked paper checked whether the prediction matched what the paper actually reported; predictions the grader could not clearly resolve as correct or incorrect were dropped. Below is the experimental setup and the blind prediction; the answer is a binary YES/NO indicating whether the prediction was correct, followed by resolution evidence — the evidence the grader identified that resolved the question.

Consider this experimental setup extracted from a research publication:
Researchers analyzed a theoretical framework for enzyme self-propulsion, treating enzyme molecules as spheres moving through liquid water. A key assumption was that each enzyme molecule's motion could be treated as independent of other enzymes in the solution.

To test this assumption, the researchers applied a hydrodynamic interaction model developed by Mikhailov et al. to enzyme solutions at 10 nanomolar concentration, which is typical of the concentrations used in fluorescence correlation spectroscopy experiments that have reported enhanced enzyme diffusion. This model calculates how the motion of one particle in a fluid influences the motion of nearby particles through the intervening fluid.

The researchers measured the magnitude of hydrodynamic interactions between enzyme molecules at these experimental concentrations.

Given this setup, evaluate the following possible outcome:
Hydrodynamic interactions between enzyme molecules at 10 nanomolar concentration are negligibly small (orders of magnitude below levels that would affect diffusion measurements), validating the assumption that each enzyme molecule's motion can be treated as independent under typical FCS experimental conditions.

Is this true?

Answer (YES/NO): YES